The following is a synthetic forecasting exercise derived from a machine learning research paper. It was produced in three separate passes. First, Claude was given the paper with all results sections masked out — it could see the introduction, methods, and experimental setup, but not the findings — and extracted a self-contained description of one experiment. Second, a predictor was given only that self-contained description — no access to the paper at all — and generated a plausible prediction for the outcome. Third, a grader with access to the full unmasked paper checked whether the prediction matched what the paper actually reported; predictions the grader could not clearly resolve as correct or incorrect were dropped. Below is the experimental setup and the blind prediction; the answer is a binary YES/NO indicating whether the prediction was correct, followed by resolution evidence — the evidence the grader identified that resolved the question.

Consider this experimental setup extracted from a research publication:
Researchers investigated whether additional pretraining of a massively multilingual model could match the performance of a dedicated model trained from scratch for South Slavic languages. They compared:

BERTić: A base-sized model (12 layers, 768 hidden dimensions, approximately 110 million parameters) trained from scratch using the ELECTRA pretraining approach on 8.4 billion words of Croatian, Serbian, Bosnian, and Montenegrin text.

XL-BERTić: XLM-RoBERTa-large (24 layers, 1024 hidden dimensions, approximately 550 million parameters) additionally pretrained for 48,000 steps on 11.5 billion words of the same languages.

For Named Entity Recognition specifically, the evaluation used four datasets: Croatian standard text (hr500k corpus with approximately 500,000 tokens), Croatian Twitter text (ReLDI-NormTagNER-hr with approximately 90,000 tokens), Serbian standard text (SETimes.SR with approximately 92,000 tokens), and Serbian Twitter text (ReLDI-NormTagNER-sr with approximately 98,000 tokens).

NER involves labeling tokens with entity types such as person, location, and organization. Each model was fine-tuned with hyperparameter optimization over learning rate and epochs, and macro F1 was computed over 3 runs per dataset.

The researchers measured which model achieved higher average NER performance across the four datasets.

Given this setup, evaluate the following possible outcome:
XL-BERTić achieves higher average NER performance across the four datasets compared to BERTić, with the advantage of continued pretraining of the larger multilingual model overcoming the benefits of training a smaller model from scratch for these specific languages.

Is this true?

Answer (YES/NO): YES